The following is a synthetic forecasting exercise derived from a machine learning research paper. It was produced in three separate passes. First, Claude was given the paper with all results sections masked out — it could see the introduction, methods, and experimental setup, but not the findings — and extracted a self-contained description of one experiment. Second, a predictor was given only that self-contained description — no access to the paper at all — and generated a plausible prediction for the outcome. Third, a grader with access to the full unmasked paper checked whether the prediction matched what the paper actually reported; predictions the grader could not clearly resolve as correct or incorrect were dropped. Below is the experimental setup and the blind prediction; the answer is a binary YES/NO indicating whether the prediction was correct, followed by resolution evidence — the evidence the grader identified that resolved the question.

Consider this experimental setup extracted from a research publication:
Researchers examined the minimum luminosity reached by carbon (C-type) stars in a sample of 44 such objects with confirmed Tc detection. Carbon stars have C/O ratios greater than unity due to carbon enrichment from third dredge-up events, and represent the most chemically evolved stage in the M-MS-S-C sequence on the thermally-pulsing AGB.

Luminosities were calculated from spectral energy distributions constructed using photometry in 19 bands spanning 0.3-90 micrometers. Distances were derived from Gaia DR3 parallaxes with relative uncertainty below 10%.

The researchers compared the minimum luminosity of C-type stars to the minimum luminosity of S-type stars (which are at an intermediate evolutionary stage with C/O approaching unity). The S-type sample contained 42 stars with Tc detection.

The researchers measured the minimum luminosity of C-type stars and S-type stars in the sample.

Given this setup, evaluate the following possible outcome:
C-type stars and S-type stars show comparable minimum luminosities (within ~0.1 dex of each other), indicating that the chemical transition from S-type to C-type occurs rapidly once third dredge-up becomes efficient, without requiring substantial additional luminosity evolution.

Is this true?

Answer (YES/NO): NO